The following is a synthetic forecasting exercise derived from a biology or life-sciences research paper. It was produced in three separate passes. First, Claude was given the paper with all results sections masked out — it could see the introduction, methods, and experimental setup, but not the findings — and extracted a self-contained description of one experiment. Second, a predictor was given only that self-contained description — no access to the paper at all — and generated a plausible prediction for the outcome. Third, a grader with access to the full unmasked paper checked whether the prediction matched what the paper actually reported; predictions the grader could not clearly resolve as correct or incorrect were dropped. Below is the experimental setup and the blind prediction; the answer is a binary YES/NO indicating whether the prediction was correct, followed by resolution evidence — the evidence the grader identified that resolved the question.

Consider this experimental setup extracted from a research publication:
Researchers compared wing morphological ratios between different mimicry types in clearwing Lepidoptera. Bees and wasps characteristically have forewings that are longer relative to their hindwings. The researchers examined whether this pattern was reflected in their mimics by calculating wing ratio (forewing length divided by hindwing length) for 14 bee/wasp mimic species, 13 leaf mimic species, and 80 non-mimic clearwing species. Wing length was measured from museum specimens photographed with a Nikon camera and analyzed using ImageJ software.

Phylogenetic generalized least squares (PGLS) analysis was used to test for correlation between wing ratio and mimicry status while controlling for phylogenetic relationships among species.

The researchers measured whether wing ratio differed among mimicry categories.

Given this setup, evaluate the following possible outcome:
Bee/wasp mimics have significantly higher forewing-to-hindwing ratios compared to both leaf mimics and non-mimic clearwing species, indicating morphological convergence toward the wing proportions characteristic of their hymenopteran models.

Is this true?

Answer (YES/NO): YES